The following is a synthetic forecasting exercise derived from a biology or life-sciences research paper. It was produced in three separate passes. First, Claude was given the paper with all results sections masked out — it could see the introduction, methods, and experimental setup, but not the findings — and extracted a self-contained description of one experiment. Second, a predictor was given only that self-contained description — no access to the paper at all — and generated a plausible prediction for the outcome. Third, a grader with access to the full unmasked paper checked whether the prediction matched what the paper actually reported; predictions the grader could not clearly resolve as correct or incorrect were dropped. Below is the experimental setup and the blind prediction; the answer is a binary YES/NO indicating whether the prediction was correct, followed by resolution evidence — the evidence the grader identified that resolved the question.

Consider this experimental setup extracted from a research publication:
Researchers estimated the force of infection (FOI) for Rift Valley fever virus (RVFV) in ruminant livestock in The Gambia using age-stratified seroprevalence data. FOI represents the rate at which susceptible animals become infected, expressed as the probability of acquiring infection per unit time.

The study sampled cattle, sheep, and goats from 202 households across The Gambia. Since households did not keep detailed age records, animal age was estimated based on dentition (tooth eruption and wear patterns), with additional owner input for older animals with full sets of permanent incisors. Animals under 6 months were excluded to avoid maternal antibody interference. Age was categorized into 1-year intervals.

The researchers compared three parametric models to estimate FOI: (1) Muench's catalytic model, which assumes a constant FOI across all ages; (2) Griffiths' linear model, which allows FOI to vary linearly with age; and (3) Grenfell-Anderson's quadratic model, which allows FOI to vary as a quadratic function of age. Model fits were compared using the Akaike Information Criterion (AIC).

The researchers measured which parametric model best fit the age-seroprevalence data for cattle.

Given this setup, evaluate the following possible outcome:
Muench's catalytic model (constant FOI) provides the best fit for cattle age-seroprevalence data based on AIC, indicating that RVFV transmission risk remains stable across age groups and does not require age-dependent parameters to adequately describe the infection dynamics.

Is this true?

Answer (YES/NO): NO